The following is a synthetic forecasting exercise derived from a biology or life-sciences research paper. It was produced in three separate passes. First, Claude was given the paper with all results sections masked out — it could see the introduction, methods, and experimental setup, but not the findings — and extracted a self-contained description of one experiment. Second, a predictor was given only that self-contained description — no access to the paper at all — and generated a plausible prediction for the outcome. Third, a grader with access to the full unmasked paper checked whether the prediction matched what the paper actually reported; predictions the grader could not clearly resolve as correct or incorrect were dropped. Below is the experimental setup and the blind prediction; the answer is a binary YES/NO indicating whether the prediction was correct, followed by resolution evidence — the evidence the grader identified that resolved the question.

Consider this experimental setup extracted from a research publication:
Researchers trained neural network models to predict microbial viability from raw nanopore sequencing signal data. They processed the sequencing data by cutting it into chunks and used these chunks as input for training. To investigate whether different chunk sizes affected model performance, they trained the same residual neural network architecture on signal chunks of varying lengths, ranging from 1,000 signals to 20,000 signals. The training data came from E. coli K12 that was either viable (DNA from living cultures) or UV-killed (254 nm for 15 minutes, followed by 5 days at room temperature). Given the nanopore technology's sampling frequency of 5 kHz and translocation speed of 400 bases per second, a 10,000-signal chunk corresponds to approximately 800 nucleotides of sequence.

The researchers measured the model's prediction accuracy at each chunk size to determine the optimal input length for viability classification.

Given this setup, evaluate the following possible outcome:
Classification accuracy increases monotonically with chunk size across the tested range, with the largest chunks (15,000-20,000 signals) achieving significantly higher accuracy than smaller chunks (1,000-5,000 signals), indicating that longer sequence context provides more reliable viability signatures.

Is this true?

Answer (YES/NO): YES